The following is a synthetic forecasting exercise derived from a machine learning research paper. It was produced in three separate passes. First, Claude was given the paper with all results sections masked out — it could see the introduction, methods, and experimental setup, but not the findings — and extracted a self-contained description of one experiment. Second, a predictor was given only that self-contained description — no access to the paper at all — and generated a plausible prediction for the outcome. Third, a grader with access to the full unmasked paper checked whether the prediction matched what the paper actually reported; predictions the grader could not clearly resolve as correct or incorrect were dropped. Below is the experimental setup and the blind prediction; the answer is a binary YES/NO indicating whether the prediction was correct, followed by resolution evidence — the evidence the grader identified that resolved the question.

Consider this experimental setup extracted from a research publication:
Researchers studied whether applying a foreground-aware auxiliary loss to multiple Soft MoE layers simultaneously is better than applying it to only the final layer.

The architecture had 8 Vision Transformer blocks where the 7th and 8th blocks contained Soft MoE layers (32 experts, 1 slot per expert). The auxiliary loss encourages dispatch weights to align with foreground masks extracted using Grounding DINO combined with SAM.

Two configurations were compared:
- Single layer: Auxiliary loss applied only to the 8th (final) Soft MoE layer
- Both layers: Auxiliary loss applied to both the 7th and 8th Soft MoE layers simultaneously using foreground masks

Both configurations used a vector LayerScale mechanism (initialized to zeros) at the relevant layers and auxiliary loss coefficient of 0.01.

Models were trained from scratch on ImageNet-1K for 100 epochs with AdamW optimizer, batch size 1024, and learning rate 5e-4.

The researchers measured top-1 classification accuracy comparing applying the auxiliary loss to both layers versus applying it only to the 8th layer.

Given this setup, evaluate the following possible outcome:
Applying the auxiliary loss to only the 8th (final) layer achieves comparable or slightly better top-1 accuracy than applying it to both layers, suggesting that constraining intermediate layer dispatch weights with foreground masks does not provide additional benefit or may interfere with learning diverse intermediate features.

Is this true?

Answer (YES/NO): YES